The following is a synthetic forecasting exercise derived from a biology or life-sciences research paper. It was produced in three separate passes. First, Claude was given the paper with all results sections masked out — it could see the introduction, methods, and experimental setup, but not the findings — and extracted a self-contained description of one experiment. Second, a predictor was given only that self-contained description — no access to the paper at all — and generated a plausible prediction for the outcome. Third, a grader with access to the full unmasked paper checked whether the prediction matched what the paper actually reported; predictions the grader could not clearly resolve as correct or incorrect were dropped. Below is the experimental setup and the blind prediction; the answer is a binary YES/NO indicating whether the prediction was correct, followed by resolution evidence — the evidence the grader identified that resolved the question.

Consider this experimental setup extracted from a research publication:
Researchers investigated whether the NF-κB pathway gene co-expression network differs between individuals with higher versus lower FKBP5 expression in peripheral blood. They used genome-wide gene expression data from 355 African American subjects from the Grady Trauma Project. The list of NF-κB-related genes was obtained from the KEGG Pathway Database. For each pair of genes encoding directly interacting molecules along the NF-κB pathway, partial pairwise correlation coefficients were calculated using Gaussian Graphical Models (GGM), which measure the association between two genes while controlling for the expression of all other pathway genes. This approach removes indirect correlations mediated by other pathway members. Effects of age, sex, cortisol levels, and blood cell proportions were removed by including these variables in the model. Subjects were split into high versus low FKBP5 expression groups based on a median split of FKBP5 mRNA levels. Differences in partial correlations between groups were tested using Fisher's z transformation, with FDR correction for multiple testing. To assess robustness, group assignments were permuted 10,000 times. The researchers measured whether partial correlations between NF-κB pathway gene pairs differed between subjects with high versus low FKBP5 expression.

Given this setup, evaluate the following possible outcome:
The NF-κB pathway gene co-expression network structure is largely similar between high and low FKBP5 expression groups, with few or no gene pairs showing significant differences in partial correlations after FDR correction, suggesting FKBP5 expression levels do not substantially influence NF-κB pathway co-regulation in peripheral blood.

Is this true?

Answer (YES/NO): NO